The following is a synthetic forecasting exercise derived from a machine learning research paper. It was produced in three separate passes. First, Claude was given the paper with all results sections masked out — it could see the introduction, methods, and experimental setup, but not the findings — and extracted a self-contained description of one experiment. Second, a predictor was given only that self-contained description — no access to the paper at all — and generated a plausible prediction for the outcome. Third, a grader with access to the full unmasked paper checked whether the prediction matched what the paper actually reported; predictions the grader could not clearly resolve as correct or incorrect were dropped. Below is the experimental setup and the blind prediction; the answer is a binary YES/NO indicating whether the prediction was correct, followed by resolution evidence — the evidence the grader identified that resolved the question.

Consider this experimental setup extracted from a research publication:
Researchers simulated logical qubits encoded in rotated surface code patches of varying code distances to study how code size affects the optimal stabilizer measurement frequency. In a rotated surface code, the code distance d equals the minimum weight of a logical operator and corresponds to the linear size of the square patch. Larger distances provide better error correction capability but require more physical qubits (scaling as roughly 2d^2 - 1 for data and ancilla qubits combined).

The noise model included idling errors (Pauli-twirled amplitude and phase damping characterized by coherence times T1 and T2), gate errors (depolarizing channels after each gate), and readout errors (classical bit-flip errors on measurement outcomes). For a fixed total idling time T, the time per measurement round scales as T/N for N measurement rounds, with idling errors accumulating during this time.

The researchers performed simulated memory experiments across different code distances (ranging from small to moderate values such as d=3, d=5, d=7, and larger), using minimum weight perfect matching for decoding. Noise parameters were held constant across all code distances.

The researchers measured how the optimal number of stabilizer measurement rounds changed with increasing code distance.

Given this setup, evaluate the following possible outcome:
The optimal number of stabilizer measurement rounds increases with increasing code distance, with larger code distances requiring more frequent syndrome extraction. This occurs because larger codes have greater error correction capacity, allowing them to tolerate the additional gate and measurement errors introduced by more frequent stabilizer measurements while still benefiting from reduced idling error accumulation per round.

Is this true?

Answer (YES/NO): YES